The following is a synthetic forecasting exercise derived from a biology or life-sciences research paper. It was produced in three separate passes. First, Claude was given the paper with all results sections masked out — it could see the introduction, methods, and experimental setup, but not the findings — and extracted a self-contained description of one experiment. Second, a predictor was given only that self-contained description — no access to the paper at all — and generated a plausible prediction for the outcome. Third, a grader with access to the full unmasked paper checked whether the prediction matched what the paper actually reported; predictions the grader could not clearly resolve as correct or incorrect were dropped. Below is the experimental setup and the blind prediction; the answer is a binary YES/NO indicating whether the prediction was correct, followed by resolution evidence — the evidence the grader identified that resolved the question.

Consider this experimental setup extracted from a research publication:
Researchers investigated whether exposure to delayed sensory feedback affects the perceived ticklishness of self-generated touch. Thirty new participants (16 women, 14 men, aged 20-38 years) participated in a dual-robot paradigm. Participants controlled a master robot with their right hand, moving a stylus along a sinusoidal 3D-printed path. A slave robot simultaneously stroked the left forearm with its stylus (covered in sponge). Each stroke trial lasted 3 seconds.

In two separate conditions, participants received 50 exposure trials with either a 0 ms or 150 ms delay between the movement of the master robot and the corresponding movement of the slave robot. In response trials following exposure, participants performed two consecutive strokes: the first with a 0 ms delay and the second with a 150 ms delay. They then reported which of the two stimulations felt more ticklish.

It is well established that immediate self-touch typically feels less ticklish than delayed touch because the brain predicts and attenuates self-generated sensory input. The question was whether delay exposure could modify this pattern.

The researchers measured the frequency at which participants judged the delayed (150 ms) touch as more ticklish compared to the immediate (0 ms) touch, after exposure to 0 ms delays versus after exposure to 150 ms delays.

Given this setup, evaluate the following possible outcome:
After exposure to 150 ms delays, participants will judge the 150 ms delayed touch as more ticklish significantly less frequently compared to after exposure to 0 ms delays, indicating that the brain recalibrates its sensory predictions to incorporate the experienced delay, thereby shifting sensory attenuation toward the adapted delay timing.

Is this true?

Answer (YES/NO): YES